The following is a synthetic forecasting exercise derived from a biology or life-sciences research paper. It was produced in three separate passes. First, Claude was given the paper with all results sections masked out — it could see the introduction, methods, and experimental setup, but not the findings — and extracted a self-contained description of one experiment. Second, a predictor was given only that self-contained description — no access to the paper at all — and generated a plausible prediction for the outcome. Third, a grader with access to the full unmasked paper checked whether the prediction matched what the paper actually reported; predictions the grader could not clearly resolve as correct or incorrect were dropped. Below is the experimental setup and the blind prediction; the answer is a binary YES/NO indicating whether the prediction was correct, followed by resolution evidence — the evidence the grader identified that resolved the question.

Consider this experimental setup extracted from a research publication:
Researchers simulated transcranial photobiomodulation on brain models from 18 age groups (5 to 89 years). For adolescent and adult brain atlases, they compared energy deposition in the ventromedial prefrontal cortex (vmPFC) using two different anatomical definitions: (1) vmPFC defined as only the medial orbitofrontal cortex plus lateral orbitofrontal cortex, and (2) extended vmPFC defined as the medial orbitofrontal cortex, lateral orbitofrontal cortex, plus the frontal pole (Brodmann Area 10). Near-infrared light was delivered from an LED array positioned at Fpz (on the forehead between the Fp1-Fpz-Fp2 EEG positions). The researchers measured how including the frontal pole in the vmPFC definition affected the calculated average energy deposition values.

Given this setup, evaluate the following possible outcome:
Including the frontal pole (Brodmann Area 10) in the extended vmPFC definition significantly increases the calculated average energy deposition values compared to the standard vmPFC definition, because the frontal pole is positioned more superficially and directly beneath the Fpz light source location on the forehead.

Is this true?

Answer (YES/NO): YES